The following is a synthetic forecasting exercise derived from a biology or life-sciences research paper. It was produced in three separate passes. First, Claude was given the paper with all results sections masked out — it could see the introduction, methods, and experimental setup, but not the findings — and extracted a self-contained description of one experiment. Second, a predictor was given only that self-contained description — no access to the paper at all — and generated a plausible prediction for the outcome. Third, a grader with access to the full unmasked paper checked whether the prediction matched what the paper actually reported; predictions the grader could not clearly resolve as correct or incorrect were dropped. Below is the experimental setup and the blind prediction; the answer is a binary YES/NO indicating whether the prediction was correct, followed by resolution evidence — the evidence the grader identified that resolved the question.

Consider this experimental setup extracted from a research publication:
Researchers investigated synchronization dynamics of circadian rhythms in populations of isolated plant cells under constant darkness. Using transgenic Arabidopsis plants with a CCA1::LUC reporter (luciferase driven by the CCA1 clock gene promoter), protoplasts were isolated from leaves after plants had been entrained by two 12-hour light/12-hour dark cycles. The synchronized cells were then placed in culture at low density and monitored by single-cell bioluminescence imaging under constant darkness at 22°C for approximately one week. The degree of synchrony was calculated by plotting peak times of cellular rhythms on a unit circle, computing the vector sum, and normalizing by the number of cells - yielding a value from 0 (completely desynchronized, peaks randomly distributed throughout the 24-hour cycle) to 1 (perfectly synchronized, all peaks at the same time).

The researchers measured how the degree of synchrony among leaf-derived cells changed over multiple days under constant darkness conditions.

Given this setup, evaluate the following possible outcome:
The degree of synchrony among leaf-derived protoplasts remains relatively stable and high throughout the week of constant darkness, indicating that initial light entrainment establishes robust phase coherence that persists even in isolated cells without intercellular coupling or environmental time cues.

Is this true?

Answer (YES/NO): NO